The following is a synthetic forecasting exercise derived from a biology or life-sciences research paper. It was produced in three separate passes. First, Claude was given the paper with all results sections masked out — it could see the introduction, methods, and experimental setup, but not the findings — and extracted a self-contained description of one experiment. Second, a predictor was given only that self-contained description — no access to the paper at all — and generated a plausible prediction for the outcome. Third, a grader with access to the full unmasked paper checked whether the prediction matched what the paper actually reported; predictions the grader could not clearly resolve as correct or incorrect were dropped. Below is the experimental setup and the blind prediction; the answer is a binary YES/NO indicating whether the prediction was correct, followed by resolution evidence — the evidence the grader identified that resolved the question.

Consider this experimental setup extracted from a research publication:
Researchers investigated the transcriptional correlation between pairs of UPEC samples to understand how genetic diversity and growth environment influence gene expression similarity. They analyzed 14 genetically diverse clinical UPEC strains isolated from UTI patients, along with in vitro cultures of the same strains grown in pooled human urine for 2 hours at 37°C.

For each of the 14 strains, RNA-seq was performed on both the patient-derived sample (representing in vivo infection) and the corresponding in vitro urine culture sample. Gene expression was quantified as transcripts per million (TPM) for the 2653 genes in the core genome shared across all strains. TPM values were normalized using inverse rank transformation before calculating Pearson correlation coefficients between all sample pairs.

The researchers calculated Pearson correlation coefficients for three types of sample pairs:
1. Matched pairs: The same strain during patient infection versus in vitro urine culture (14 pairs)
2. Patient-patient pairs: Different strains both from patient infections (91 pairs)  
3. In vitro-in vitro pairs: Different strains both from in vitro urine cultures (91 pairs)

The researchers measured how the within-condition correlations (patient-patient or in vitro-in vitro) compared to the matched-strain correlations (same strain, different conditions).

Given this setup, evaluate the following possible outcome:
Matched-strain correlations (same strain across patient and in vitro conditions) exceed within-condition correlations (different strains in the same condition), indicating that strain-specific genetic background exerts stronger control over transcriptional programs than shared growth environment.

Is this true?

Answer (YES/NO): NO